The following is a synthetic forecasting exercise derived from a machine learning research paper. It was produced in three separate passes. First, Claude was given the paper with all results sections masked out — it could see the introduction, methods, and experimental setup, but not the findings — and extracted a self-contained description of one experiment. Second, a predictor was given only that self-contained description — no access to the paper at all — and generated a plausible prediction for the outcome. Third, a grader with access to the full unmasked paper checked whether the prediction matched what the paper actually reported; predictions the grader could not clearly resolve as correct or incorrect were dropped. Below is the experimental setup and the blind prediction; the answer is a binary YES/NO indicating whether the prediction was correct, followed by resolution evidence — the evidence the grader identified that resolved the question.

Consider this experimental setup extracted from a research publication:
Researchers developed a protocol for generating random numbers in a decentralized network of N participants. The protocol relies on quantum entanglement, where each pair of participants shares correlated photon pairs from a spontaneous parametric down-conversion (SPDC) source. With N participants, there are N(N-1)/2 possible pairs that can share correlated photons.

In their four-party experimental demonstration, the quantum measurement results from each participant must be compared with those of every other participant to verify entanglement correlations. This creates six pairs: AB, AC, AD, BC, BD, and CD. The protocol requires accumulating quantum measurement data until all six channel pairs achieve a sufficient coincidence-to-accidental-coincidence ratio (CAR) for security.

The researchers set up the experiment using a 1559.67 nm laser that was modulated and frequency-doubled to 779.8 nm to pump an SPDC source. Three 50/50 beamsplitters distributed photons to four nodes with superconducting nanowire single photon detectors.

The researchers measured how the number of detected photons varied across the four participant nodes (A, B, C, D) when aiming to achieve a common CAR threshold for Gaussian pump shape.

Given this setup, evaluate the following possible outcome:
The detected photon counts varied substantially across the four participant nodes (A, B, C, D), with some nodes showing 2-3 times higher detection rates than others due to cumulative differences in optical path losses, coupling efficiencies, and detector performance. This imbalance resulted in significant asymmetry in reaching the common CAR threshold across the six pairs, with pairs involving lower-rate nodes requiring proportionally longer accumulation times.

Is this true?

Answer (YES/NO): NO